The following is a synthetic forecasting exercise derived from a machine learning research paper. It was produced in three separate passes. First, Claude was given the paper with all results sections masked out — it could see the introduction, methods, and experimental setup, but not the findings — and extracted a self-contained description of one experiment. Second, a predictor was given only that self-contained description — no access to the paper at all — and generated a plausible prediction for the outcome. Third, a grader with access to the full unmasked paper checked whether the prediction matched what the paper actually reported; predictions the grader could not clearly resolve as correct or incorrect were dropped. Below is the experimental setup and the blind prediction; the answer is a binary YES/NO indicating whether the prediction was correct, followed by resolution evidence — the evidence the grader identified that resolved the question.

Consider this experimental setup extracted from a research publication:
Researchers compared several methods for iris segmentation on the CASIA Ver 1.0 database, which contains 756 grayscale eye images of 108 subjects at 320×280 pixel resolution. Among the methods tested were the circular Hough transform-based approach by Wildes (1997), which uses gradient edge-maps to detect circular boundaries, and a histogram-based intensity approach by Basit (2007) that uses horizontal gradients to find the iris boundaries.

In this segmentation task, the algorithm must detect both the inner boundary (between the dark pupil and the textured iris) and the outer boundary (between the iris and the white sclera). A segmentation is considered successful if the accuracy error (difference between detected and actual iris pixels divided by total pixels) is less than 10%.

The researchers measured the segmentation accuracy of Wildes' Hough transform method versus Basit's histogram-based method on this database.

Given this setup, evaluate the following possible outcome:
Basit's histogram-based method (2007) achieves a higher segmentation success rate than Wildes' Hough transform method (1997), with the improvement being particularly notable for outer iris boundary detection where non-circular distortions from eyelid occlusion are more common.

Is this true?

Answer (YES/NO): NO